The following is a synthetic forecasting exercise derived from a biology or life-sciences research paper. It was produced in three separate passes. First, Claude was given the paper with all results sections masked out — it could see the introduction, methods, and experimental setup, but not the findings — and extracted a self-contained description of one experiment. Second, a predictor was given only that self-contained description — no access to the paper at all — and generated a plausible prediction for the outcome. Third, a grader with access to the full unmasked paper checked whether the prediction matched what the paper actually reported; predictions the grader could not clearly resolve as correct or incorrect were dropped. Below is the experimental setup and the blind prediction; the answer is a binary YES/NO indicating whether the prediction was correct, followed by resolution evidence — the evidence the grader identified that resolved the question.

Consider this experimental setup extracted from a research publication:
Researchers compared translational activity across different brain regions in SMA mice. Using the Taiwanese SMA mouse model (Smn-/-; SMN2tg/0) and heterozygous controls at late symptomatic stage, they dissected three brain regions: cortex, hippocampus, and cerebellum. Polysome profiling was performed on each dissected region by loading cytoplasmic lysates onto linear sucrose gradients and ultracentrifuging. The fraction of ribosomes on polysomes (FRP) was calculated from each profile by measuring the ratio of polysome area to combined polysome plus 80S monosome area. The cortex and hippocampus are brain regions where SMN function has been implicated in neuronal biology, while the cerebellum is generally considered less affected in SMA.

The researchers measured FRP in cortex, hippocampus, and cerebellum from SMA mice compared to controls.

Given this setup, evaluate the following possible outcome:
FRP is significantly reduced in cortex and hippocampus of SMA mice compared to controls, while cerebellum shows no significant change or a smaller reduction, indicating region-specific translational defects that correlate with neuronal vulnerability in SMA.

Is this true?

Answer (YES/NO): YES